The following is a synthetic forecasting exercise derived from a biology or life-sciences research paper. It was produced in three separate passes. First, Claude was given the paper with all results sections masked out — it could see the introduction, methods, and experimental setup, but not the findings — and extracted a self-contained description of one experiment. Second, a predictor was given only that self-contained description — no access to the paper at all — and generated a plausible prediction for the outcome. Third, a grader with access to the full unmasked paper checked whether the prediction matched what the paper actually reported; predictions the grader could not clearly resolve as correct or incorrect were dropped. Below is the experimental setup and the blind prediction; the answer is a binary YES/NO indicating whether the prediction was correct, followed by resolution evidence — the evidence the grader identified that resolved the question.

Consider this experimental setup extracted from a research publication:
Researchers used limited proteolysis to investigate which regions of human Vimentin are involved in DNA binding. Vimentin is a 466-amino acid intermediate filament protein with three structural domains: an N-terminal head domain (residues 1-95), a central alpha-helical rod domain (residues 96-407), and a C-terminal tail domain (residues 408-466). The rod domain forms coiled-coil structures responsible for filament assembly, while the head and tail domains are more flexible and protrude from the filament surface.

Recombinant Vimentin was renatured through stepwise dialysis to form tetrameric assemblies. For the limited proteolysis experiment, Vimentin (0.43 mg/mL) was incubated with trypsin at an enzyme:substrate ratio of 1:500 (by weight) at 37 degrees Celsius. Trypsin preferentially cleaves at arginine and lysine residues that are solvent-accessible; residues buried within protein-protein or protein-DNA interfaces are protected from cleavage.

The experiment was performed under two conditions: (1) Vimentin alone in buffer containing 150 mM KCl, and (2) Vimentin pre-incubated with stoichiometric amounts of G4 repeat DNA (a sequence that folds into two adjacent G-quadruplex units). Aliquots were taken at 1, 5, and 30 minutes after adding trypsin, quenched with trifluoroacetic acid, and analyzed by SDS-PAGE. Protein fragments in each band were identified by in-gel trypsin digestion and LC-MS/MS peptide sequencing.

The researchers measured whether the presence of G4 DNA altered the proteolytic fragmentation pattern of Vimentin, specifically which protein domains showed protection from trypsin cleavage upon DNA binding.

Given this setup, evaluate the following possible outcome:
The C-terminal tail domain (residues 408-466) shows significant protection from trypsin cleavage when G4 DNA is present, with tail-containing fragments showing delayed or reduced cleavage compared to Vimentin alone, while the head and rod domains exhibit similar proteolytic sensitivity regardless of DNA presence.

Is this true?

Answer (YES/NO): NO